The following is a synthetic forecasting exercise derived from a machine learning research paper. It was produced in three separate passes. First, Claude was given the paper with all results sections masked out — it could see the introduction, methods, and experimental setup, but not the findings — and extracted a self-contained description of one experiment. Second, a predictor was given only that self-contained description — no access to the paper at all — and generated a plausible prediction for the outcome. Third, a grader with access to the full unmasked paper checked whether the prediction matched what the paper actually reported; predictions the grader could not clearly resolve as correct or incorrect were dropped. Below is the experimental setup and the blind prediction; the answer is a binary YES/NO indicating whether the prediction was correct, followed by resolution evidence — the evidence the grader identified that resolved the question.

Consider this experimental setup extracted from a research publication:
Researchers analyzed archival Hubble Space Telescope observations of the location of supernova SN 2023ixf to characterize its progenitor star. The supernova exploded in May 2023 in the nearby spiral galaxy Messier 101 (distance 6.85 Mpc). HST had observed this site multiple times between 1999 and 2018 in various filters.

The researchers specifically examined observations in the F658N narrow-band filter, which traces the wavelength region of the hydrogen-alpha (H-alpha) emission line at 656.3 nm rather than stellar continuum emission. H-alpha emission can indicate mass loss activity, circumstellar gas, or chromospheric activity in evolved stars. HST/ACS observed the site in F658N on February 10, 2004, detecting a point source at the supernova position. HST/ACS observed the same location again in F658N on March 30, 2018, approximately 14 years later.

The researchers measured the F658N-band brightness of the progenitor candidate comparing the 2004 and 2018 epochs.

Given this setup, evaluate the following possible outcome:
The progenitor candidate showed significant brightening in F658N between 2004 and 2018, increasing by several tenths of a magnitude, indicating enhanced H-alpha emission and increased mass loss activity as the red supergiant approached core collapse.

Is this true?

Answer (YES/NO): NO